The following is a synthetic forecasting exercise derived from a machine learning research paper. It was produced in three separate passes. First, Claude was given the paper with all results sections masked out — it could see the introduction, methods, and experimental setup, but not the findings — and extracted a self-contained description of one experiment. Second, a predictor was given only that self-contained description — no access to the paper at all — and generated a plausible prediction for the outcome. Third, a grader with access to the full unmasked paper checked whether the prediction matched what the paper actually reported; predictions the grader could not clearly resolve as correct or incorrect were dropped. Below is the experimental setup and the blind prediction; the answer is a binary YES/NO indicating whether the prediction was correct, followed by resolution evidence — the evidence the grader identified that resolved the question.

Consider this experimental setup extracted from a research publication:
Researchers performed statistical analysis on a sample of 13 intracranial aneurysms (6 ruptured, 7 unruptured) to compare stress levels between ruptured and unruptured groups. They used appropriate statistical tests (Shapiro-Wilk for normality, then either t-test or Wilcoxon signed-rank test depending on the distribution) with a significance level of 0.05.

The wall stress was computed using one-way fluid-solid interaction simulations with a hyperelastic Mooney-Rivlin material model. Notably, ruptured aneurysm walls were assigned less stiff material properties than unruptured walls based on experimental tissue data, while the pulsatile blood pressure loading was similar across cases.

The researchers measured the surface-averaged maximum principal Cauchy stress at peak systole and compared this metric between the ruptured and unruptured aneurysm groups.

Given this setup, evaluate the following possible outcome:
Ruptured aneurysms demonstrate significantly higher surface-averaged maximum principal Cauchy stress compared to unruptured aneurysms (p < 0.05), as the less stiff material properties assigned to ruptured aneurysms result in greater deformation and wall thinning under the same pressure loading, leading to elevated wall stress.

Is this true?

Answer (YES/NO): NO